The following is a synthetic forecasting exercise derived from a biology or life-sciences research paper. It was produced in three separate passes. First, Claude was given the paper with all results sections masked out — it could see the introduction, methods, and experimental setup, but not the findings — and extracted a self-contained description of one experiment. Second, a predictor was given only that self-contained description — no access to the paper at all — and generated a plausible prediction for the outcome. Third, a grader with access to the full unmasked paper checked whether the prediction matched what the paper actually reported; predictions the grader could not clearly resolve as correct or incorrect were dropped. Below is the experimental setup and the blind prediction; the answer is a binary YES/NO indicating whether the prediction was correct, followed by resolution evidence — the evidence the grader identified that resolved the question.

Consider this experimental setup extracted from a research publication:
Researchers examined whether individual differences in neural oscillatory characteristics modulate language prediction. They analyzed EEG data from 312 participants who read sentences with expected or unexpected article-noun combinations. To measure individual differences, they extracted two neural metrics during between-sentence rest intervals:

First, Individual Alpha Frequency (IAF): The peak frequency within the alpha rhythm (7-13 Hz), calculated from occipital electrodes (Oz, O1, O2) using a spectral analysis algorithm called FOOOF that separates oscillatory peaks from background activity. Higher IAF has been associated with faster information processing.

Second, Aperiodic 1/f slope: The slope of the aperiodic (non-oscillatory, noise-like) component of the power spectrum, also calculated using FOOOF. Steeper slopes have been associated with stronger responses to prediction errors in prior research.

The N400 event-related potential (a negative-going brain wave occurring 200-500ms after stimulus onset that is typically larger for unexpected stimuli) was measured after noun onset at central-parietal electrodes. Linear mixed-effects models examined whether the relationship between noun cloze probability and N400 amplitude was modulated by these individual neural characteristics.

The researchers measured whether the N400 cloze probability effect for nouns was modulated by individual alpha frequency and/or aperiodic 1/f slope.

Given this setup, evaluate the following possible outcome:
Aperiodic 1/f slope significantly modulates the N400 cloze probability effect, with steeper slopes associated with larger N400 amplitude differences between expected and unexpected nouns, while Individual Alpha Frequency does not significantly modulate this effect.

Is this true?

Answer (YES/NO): NO